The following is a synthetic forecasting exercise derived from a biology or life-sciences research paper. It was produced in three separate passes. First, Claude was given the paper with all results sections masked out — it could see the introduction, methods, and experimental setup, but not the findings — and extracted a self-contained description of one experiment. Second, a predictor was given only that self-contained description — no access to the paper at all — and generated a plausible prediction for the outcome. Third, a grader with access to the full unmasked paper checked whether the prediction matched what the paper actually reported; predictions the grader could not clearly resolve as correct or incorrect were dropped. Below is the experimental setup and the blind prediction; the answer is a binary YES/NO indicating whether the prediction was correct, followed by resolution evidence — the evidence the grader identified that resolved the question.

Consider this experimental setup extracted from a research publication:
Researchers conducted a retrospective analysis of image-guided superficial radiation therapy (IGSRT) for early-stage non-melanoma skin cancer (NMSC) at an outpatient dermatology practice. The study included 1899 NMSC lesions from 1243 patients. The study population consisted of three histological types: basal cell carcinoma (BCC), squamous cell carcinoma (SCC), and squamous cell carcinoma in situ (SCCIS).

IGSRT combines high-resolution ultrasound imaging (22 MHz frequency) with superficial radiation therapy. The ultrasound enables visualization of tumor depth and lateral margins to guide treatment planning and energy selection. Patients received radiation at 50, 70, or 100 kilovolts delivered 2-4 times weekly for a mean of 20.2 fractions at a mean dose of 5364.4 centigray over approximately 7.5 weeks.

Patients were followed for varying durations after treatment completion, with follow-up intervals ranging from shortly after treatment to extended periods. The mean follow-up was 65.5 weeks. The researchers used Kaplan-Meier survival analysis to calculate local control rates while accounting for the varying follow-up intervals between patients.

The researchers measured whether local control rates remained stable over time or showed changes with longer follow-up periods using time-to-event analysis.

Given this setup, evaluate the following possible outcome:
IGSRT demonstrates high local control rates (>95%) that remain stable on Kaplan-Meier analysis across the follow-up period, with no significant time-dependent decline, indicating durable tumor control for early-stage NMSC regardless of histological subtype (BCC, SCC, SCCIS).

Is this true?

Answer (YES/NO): YES